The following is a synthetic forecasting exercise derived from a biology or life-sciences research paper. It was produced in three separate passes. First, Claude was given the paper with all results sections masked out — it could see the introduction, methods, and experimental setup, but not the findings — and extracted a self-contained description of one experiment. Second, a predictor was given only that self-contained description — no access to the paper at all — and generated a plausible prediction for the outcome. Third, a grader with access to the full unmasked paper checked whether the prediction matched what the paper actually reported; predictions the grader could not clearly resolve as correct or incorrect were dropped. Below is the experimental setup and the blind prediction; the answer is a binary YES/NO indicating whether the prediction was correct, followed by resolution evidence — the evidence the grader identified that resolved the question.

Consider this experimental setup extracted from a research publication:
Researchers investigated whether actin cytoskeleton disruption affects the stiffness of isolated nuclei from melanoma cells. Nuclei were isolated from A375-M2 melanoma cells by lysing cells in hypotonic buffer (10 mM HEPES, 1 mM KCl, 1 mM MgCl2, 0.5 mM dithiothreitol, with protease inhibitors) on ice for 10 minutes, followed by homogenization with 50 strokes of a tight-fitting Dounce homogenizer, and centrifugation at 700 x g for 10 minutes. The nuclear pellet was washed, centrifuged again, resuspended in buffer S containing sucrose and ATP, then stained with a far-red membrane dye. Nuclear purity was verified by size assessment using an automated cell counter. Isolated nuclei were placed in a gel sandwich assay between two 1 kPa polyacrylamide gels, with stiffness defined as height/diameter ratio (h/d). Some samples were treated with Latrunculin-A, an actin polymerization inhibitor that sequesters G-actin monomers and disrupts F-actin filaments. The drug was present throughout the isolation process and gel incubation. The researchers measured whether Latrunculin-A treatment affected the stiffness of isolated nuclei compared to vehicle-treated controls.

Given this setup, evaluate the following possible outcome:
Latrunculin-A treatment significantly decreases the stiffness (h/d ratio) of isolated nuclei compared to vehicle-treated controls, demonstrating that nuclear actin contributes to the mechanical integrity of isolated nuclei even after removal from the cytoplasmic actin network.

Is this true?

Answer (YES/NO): NO